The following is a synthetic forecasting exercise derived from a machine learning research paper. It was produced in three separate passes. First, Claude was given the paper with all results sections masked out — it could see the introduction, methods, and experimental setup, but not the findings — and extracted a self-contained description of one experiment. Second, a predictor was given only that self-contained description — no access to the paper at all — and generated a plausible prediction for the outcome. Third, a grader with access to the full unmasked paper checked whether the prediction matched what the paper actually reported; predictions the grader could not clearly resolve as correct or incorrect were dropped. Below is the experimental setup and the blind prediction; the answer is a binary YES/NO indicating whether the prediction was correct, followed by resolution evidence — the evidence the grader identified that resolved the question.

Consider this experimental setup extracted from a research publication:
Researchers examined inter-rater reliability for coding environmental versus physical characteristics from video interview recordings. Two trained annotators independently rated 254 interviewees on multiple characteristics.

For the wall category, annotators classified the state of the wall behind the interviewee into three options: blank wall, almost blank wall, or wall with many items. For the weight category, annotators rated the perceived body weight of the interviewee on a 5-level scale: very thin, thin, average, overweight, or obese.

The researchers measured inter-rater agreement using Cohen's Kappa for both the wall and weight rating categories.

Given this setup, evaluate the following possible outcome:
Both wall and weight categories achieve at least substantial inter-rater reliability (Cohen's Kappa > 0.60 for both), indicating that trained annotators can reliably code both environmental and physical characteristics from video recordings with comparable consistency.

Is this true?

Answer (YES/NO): YES